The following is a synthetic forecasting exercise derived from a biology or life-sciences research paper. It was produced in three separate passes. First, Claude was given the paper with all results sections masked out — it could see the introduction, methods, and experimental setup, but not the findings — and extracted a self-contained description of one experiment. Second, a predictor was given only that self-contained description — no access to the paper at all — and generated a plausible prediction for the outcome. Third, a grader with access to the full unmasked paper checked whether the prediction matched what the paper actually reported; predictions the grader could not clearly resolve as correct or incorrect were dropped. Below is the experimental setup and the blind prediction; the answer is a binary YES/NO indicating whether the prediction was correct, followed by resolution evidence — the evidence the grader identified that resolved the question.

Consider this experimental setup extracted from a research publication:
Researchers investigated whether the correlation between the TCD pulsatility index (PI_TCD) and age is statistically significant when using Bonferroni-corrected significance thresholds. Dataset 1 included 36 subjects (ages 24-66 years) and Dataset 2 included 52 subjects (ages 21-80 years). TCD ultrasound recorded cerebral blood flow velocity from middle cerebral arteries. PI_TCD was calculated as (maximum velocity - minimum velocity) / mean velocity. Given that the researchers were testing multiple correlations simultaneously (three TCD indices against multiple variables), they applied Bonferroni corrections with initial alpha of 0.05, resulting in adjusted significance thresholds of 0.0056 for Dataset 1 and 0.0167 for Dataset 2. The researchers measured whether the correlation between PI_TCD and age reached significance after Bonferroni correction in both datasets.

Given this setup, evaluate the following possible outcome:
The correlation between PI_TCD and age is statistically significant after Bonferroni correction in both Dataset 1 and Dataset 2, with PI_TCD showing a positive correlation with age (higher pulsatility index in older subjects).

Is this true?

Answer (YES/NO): NO